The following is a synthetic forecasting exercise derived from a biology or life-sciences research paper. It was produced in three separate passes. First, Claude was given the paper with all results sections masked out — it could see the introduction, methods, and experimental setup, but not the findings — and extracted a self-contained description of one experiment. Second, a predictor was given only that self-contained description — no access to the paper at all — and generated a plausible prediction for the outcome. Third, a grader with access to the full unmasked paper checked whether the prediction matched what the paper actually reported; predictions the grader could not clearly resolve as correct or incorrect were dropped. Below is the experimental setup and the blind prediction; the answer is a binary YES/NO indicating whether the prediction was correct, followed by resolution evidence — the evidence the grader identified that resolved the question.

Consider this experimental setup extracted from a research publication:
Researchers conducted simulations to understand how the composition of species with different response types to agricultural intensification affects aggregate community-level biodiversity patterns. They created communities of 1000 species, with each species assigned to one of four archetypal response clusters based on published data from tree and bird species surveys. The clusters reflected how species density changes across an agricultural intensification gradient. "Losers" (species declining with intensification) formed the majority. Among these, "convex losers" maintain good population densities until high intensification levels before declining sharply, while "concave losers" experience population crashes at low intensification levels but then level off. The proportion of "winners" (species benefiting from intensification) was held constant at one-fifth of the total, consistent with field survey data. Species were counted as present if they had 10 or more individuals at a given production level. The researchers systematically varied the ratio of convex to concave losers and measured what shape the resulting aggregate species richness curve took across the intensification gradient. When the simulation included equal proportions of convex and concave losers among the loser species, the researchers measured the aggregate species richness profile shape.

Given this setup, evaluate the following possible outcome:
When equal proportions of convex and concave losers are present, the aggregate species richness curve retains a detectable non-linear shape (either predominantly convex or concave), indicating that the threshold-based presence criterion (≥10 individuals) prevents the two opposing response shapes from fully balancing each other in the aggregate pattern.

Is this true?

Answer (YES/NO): NO